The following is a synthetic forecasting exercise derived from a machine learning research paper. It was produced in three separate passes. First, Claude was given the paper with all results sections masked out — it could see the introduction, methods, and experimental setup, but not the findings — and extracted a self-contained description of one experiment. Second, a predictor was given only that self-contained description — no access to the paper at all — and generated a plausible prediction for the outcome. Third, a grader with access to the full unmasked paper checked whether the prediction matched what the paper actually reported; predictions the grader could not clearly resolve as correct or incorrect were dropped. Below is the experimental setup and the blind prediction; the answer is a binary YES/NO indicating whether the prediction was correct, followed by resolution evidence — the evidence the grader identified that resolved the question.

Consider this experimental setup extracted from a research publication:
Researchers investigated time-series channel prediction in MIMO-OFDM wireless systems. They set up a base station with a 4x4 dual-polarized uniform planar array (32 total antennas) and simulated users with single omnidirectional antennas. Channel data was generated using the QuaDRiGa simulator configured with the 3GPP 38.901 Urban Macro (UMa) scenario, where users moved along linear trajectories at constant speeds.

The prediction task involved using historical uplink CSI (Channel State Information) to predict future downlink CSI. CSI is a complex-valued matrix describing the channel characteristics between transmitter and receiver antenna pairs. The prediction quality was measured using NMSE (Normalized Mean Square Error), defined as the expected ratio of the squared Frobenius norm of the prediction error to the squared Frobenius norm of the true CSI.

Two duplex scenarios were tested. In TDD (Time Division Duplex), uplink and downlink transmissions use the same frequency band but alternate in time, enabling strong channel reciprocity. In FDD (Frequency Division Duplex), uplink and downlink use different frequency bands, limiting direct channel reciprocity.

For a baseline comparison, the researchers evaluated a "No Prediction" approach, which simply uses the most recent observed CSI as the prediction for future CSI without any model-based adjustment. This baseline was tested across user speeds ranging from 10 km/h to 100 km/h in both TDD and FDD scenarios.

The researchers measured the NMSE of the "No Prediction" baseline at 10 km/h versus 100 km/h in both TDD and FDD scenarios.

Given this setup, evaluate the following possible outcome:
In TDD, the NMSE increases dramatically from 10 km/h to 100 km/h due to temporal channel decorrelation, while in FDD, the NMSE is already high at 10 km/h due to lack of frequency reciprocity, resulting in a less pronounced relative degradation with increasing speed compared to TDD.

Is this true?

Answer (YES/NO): NO